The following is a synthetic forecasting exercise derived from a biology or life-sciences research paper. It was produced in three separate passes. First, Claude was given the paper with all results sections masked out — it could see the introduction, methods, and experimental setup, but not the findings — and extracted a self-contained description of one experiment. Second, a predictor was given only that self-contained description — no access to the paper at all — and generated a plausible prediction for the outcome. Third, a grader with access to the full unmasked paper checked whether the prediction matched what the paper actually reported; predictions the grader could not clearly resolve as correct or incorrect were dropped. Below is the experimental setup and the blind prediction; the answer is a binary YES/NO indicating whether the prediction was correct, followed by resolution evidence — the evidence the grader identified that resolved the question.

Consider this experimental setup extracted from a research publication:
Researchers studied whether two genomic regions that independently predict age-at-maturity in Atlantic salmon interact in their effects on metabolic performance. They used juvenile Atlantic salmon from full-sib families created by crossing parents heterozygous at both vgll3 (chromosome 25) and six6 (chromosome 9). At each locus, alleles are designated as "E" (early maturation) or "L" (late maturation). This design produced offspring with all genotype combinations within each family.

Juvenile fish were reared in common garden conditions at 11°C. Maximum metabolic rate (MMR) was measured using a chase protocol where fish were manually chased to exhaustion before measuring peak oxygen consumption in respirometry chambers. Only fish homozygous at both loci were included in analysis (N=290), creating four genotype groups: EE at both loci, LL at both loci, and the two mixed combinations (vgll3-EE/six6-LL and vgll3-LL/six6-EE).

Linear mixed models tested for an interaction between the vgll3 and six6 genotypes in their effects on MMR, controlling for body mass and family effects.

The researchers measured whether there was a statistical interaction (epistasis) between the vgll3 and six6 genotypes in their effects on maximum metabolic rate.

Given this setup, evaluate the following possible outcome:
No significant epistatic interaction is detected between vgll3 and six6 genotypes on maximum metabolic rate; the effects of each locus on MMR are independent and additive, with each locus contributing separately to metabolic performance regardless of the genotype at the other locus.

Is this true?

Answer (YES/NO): NO